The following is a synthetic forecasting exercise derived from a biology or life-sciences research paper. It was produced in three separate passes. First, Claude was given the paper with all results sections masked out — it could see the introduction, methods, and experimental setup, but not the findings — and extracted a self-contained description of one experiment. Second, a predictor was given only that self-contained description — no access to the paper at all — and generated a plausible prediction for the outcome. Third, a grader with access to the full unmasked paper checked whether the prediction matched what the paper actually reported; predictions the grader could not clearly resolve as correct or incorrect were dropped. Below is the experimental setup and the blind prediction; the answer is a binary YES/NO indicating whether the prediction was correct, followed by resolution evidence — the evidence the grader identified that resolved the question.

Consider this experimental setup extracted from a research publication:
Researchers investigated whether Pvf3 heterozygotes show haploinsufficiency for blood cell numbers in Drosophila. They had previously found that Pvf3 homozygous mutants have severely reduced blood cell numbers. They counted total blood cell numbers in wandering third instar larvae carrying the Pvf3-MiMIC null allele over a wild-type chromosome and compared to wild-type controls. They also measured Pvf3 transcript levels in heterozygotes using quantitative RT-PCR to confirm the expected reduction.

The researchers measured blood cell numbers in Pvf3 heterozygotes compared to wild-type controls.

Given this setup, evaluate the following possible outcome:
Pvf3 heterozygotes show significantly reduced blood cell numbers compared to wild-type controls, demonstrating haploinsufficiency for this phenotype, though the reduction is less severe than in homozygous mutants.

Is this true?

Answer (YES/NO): NO